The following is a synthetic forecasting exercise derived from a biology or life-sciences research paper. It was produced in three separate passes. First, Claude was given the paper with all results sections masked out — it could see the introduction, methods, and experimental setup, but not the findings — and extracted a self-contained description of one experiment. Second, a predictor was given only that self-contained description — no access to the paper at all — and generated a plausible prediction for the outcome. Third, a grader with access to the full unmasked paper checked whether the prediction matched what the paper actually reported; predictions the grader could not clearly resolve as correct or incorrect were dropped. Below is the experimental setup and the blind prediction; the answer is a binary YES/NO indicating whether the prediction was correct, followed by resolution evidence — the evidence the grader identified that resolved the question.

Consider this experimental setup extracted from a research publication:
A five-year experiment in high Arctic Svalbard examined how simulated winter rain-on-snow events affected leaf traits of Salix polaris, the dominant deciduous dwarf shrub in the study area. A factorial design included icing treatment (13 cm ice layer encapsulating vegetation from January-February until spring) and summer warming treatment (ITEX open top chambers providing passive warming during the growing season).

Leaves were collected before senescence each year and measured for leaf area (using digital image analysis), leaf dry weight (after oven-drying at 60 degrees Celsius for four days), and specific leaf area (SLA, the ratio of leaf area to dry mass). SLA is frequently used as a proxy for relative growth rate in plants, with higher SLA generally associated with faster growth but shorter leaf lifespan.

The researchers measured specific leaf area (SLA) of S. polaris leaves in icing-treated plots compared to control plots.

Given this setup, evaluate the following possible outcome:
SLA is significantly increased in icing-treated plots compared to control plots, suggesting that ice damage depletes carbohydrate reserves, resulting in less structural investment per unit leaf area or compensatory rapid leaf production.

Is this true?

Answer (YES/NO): YES